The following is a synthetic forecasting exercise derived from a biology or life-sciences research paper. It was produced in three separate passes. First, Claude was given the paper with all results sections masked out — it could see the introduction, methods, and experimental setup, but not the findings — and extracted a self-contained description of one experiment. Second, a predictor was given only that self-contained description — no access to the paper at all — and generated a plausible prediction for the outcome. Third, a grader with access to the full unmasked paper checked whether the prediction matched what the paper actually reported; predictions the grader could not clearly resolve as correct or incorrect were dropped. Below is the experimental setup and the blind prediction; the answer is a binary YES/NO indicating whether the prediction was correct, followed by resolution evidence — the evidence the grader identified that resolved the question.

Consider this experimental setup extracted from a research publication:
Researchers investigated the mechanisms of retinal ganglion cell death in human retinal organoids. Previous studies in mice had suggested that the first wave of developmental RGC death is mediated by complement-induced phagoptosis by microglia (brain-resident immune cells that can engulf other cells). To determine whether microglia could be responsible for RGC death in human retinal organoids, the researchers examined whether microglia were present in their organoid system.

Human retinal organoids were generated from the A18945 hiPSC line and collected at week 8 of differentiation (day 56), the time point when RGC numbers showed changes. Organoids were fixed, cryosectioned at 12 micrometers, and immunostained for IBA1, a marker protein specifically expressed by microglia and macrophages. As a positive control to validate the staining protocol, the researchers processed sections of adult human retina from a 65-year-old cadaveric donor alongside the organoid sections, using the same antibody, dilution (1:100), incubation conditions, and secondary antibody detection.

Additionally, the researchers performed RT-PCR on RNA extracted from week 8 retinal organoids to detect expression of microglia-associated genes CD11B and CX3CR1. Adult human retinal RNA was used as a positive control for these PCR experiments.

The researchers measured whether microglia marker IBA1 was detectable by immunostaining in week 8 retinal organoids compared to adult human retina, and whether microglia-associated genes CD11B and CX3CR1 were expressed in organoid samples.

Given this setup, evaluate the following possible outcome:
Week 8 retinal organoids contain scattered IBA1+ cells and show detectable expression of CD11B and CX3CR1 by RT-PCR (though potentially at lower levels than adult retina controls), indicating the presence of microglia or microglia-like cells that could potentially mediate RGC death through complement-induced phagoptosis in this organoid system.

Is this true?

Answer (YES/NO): NO